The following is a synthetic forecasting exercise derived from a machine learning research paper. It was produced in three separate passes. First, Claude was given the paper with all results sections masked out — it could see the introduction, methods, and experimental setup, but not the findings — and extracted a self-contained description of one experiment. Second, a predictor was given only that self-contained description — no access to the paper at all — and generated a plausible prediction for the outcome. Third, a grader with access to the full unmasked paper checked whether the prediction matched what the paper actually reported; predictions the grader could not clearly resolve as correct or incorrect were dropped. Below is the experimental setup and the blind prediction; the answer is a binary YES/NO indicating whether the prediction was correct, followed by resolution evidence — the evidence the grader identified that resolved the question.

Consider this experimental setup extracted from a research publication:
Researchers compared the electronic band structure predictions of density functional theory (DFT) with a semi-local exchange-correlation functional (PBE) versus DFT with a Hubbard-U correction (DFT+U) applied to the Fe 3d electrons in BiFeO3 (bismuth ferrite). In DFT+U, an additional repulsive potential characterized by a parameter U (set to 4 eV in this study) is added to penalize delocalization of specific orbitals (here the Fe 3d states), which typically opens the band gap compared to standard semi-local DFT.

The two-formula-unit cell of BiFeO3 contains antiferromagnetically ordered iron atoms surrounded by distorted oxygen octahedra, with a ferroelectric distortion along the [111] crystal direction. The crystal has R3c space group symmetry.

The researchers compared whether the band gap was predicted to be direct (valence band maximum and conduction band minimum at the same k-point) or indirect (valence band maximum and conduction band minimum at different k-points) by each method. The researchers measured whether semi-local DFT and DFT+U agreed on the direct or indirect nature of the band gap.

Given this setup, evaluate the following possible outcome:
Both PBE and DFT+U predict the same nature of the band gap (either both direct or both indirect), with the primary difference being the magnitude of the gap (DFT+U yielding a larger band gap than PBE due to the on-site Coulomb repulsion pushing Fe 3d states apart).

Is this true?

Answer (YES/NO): NO